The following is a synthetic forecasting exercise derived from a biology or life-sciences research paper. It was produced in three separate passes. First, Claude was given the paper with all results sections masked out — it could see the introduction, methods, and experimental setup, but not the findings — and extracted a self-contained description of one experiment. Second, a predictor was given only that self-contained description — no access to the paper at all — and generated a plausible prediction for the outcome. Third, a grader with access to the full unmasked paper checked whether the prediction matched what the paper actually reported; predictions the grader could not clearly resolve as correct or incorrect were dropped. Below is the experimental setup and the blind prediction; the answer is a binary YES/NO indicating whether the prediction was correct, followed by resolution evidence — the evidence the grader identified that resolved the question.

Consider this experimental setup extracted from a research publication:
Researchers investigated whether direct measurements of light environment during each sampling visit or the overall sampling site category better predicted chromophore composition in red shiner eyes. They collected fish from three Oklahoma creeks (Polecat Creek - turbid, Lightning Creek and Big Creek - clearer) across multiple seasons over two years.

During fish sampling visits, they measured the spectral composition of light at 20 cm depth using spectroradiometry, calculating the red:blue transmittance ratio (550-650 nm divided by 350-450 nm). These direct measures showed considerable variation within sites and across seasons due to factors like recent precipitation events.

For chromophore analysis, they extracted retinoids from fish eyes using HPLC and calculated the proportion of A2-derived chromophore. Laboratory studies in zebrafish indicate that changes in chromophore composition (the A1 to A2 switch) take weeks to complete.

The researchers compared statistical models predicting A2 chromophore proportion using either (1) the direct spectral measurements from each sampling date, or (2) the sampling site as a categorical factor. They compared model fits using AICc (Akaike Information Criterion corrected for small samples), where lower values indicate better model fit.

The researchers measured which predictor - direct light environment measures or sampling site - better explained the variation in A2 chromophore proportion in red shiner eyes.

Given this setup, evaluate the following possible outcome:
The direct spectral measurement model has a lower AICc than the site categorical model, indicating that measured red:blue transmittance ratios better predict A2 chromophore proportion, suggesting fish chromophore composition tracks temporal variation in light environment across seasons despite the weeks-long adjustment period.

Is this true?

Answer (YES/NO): NO